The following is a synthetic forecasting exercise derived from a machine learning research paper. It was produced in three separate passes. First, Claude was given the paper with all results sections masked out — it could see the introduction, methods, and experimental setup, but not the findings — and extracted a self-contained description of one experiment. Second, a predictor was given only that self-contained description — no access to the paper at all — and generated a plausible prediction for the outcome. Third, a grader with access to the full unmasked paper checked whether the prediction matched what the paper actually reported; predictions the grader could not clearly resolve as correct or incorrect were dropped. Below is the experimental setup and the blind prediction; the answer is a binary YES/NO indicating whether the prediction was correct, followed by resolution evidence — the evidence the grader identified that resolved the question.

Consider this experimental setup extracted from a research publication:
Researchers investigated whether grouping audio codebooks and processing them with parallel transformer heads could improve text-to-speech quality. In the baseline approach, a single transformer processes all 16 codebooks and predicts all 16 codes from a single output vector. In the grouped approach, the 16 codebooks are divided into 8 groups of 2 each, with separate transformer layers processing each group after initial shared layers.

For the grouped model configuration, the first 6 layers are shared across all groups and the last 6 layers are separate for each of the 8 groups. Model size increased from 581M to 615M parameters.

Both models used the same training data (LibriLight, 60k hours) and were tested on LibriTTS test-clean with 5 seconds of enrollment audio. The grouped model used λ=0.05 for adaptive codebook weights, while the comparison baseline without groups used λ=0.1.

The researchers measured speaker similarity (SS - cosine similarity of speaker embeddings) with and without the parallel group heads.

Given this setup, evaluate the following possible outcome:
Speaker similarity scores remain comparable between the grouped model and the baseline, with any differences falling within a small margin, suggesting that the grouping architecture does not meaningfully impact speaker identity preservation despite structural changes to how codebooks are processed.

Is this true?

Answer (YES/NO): NO